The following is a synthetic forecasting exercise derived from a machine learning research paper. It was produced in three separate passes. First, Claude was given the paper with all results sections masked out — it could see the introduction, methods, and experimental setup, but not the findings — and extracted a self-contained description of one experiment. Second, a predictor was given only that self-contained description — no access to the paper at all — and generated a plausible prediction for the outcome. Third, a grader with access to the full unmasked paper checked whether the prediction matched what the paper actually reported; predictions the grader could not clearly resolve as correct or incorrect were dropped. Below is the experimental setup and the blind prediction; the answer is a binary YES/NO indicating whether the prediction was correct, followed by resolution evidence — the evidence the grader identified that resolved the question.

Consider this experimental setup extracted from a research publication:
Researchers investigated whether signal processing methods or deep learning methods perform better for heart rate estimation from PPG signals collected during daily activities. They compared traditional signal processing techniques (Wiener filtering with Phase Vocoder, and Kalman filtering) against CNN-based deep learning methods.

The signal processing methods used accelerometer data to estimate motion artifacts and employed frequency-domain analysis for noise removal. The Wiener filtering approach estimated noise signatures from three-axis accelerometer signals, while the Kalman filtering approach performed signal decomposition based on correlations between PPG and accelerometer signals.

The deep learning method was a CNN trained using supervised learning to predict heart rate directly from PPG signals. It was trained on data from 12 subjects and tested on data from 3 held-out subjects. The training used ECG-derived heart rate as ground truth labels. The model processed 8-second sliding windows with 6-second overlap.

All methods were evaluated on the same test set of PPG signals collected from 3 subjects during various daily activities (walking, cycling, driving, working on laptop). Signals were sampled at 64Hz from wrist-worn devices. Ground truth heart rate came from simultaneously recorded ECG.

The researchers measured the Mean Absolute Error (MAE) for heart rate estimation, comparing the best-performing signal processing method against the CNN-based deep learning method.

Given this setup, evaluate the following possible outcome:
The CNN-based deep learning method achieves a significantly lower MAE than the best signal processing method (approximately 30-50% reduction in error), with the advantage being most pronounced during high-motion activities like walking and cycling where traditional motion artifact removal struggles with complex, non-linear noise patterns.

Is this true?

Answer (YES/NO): NO